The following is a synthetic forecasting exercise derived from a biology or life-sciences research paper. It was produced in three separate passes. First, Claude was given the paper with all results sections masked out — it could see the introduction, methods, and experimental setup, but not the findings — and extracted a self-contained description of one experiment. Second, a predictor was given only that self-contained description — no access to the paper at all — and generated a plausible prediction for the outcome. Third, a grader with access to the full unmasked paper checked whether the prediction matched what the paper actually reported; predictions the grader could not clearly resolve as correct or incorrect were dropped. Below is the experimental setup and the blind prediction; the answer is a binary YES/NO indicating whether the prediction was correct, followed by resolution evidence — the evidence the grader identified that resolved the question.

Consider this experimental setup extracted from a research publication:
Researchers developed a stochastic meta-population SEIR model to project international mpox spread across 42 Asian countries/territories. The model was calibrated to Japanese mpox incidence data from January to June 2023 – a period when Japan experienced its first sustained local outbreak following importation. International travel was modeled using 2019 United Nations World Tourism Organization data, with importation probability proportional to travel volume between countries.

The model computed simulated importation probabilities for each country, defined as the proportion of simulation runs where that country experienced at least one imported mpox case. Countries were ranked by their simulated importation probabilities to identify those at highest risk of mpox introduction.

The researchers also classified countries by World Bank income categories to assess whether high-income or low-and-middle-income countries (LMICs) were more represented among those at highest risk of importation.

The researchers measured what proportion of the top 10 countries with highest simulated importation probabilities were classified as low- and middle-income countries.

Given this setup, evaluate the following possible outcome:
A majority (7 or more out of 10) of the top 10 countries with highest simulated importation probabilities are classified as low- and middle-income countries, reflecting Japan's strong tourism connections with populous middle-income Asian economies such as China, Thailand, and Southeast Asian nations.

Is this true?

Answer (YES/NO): NO